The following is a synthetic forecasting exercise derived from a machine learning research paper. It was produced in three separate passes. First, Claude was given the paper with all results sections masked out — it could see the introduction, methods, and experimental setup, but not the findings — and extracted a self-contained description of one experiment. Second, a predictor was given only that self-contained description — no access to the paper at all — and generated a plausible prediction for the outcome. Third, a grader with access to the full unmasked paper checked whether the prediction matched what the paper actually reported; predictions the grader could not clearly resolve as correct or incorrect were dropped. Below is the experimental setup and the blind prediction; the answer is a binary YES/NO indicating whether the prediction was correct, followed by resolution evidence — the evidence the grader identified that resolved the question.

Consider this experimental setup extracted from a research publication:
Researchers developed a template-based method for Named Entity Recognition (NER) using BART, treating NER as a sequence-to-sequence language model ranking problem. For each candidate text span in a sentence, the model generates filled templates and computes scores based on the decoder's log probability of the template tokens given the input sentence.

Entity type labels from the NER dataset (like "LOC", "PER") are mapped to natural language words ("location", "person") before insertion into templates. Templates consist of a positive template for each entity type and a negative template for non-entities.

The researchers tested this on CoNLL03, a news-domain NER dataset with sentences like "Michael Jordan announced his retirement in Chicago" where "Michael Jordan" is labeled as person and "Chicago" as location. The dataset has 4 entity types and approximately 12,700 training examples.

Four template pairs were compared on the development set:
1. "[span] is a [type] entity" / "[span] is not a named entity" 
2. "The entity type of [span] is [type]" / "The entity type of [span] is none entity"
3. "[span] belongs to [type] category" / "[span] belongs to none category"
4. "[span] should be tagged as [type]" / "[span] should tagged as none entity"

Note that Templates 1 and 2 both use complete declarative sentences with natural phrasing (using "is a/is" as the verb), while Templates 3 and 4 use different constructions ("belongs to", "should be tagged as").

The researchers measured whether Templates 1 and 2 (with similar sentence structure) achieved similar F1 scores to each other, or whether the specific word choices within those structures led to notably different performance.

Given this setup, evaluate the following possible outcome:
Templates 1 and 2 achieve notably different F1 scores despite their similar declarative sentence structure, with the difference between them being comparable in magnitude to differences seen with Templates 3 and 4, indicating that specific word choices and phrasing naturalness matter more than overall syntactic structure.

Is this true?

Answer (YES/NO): NO